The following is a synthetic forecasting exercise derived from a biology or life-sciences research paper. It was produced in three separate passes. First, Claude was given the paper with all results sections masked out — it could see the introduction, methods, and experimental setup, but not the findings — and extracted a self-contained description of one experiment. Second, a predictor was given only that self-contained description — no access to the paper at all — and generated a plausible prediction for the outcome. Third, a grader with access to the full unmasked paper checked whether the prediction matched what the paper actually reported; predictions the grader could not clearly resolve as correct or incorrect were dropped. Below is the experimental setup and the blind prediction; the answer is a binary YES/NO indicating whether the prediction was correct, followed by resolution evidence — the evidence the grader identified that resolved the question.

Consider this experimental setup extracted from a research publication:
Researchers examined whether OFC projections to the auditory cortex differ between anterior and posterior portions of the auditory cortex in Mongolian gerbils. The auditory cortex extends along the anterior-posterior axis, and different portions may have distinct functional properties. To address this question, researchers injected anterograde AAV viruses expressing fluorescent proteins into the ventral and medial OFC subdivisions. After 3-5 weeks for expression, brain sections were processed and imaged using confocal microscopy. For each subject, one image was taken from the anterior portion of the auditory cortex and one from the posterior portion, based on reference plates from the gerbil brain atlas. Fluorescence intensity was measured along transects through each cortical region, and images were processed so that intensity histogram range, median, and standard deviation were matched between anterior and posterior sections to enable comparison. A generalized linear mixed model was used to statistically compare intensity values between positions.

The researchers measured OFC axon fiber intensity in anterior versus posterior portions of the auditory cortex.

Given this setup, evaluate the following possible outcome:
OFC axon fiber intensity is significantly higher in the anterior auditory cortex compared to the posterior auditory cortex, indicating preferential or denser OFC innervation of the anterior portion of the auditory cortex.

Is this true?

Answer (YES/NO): NO